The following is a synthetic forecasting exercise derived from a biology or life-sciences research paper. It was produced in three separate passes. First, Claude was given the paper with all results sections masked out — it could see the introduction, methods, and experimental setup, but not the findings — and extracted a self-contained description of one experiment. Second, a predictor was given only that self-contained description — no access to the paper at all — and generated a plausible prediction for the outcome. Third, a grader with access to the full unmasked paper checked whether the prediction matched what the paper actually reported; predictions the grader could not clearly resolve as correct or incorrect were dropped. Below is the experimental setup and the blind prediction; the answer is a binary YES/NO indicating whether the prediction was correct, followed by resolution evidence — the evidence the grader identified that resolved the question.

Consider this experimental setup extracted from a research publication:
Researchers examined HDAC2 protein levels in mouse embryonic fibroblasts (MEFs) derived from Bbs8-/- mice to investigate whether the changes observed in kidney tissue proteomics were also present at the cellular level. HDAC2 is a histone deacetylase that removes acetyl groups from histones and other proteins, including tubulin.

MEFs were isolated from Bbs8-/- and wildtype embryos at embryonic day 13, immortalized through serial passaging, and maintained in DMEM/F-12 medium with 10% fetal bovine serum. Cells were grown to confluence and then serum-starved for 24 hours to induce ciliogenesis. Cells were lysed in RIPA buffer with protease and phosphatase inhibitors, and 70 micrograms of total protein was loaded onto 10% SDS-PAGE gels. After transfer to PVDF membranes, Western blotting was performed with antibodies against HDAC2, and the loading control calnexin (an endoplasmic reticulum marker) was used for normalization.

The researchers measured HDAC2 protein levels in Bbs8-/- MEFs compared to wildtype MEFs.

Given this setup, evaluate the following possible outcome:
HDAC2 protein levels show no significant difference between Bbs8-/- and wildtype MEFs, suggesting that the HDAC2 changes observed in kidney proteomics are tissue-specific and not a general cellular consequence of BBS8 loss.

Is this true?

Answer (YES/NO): NO